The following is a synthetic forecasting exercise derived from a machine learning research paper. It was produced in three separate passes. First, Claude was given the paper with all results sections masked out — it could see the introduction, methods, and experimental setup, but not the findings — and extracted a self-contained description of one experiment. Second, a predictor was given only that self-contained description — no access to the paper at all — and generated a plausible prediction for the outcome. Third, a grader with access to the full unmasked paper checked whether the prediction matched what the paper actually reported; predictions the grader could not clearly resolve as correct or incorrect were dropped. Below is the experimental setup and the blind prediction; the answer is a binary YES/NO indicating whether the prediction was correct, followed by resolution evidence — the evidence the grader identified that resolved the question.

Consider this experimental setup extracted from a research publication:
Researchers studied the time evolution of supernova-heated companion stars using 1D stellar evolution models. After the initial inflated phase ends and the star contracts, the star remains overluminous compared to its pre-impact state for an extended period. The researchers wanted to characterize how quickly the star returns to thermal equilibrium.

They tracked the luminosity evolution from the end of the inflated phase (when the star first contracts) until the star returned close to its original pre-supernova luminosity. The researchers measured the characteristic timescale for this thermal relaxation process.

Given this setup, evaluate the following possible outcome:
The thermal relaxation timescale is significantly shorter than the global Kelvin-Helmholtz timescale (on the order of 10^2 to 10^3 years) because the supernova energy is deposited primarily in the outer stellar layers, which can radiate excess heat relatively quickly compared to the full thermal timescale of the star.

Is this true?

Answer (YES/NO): YES